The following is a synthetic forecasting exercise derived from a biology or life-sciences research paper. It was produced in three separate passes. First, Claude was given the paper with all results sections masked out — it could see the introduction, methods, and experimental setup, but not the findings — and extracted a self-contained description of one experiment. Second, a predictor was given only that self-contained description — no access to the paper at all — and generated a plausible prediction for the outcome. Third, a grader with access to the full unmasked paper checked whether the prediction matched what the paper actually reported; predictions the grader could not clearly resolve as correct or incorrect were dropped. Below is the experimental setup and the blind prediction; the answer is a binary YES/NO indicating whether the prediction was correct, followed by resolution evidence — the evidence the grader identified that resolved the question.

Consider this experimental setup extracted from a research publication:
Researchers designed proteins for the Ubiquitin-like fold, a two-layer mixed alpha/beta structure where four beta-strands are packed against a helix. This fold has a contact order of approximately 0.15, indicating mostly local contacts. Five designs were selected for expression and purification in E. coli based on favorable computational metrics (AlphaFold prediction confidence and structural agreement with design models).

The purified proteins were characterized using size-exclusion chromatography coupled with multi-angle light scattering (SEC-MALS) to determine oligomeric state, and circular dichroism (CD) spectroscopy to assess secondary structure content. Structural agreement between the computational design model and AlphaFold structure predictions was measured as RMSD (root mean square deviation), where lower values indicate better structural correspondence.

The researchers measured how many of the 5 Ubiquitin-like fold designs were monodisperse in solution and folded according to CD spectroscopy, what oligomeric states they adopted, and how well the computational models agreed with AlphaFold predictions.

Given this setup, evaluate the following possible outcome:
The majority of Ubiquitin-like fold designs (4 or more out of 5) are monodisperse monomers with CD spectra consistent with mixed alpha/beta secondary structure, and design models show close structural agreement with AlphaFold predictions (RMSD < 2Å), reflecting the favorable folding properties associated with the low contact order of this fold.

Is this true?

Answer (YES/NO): NO